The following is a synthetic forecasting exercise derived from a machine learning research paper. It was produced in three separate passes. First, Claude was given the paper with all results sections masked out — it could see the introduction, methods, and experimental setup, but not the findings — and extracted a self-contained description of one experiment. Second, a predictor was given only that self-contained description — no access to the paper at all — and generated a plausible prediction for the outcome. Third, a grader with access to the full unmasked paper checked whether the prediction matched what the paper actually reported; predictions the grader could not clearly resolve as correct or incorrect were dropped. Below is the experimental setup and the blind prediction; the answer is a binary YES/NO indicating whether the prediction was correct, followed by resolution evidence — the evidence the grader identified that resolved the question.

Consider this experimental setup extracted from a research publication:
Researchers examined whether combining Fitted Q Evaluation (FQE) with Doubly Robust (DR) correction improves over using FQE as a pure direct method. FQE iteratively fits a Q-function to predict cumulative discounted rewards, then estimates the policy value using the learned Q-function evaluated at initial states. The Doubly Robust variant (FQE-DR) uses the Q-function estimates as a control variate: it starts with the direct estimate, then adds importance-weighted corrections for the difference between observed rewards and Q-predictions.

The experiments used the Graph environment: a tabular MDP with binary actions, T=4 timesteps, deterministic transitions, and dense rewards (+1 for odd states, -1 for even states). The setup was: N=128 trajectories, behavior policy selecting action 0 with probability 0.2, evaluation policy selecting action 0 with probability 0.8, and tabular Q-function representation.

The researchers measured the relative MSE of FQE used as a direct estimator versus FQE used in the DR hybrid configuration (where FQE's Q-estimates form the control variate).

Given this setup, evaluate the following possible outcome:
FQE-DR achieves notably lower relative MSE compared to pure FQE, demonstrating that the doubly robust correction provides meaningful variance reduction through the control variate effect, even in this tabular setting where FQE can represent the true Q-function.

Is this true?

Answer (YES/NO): NO